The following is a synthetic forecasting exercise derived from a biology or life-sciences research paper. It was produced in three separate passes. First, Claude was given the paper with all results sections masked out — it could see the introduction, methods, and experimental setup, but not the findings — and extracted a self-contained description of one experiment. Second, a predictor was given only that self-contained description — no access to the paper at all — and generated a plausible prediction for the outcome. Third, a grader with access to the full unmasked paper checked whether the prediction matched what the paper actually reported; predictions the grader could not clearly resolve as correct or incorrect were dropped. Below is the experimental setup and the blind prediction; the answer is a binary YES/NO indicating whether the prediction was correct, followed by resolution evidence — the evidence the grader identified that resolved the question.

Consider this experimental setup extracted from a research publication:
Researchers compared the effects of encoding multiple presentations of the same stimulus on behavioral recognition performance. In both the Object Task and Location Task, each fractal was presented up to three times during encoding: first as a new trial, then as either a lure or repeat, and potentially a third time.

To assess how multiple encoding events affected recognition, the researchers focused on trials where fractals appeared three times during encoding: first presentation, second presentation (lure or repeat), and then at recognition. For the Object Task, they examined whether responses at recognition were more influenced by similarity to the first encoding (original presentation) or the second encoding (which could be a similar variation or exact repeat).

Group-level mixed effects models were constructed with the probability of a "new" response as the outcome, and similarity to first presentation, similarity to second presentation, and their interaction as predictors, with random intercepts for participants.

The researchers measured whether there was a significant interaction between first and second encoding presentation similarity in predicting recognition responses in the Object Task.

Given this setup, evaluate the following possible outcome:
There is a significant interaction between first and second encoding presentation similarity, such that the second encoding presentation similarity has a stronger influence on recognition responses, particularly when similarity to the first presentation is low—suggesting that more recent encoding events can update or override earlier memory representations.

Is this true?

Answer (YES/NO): NO